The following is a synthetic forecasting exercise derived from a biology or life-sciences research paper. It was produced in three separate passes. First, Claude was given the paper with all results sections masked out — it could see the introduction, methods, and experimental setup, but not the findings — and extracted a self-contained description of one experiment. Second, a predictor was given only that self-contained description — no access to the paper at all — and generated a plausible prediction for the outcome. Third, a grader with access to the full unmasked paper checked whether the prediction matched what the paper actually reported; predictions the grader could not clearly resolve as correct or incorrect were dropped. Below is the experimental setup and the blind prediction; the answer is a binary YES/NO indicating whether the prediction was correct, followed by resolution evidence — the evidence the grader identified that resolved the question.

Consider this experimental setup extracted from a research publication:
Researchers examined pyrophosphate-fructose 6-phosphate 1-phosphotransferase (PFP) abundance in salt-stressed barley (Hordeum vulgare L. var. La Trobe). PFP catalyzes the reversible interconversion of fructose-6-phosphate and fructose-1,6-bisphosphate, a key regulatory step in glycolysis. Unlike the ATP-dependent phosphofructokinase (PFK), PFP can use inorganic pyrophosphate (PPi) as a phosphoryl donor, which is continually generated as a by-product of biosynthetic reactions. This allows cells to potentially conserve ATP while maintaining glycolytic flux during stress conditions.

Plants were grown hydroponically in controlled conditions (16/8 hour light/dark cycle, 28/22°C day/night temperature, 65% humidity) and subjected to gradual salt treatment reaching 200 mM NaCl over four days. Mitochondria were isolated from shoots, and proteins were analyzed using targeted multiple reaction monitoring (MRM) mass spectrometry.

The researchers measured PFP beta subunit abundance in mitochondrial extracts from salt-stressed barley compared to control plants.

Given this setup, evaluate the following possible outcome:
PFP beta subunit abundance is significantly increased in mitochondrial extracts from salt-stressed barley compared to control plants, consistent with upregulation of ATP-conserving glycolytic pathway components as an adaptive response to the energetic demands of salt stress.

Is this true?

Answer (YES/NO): YES